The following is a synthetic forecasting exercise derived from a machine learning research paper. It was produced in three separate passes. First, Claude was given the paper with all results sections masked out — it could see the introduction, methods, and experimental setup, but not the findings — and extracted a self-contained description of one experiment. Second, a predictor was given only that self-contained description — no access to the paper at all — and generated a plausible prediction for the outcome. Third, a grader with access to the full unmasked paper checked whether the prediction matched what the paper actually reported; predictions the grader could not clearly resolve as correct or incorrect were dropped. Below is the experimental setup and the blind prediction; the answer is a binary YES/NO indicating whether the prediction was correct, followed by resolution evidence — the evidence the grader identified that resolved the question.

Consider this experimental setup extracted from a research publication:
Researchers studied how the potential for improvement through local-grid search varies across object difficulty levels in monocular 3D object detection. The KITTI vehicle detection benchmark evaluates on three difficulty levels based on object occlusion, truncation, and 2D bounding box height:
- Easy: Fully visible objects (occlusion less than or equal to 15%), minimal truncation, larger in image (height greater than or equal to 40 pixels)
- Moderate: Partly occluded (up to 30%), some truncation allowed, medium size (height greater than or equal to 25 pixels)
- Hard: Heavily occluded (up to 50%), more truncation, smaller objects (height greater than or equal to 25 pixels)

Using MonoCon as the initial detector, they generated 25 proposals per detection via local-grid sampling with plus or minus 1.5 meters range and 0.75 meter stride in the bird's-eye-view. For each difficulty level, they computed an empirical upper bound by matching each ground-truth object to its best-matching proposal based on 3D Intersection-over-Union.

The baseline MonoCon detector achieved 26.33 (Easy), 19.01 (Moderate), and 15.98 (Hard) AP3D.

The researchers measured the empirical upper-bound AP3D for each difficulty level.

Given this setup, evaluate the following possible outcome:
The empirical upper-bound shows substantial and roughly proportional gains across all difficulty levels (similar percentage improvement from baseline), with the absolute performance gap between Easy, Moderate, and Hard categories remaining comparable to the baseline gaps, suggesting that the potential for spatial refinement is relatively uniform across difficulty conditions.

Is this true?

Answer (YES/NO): NO